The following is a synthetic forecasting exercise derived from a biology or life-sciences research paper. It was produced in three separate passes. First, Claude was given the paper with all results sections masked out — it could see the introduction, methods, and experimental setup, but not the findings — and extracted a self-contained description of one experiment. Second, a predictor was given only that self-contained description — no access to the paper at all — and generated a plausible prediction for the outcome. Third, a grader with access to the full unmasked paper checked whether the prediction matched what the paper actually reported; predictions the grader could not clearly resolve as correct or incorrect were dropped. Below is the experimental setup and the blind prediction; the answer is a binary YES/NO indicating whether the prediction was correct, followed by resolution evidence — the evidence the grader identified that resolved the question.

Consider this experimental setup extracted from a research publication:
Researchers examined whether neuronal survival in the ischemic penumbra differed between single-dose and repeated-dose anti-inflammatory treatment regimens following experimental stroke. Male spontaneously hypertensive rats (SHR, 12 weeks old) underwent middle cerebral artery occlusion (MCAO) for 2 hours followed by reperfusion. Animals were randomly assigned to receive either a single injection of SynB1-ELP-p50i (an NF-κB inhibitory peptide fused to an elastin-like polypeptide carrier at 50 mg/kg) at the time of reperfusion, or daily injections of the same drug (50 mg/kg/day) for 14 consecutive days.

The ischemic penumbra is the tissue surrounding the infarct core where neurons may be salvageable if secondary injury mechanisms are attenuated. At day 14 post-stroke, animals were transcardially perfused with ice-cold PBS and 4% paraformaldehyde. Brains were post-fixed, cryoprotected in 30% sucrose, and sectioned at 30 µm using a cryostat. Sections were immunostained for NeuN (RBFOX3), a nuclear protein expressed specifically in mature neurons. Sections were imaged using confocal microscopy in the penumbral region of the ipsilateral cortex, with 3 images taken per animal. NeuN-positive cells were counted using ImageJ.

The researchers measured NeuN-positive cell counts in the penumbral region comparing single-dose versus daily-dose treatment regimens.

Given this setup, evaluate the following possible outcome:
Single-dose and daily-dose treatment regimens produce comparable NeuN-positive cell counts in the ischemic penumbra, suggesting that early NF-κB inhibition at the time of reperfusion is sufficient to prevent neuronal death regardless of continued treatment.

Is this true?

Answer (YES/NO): NO